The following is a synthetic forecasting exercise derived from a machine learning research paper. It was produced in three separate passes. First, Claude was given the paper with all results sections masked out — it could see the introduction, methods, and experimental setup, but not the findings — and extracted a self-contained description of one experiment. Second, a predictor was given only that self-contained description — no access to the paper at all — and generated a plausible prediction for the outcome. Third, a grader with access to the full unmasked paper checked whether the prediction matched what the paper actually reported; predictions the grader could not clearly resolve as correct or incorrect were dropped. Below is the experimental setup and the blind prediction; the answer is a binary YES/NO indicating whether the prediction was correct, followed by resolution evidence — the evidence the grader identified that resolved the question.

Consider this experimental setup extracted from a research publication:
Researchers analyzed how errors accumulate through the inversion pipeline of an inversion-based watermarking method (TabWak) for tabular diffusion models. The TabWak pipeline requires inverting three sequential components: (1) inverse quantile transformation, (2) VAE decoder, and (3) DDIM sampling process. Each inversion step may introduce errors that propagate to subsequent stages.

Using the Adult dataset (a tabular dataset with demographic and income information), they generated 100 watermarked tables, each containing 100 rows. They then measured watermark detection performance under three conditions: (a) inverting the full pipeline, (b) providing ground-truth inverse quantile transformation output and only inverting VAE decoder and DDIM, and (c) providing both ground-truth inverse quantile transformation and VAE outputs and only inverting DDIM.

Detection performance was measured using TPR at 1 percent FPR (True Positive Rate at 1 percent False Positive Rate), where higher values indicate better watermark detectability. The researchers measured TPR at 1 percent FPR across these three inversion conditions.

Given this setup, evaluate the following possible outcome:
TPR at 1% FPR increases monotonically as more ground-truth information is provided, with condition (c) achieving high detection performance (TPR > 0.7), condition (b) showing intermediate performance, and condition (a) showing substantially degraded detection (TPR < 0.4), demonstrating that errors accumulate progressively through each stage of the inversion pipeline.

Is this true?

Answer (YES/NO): YES